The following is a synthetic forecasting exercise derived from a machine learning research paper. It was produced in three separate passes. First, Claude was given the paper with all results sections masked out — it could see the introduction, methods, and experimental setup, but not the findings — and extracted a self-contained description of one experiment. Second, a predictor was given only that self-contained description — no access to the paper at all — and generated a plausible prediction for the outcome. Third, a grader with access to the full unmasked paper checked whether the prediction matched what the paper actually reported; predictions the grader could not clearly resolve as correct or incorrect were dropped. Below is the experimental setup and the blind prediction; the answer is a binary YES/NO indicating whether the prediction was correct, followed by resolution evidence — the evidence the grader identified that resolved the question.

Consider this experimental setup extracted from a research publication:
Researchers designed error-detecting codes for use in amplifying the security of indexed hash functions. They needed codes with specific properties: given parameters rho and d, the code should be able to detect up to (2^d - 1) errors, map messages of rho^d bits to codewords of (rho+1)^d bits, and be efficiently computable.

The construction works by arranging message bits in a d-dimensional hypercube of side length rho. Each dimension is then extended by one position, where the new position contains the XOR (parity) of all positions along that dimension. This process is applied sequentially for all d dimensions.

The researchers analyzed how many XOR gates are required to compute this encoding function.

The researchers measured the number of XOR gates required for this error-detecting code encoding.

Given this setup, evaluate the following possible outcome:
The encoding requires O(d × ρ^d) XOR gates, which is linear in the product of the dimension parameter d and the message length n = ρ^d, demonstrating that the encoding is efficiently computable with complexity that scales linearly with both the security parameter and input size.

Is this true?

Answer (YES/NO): NO